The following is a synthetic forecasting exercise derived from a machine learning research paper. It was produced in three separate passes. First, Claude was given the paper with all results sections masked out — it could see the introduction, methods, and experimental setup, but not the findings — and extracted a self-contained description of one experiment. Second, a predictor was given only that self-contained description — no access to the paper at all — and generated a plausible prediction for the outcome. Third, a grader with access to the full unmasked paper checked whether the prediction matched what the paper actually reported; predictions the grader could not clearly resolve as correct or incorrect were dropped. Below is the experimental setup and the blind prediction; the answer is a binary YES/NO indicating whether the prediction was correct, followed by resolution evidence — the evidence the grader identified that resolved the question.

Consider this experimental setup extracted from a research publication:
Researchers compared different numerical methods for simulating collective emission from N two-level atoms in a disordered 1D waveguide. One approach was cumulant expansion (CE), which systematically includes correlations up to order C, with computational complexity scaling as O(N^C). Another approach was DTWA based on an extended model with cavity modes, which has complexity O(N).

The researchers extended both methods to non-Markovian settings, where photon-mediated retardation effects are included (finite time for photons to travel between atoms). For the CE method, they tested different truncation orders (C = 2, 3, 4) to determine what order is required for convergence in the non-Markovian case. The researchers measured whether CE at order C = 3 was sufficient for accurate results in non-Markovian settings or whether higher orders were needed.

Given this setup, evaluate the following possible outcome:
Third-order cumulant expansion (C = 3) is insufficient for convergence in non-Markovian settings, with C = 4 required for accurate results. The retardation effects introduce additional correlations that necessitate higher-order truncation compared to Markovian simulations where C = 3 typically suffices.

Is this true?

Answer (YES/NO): YES